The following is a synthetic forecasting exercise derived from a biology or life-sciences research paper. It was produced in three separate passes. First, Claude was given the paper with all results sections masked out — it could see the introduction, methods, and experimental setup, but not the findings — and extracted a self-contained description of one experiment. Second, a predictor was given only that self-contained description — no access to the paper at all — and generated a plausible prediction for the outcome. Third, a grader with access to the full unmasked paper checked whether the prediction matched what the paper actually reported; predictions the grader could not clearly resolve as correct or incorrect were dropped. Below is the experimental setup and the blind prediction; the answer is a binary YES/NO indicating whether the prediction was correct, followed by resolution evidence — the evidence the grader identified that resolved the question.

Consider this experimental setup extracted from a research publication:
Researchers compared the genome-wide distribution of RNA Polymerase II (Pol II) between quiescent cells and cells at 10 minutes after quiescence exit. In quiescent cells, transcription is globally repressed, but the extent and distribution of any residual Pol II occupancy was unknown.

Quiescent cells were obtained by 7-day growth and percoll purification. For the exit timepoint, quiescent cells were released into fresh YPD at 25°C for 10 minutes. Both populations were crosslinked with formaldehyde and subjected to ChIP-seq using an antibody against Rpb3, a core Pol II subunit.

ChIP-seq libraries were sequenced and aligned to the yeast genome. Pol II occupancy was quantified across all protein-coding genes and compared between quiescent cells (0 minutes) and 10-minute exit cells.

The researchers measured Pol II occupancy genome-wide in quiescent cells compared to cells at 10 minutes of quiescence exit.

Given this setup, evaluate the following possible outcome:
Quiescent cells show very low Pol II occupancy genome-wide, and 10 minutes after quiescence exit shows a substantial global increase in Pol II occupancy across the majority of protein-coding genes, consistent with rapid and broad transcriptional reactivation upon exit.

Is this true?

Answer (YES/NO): YES